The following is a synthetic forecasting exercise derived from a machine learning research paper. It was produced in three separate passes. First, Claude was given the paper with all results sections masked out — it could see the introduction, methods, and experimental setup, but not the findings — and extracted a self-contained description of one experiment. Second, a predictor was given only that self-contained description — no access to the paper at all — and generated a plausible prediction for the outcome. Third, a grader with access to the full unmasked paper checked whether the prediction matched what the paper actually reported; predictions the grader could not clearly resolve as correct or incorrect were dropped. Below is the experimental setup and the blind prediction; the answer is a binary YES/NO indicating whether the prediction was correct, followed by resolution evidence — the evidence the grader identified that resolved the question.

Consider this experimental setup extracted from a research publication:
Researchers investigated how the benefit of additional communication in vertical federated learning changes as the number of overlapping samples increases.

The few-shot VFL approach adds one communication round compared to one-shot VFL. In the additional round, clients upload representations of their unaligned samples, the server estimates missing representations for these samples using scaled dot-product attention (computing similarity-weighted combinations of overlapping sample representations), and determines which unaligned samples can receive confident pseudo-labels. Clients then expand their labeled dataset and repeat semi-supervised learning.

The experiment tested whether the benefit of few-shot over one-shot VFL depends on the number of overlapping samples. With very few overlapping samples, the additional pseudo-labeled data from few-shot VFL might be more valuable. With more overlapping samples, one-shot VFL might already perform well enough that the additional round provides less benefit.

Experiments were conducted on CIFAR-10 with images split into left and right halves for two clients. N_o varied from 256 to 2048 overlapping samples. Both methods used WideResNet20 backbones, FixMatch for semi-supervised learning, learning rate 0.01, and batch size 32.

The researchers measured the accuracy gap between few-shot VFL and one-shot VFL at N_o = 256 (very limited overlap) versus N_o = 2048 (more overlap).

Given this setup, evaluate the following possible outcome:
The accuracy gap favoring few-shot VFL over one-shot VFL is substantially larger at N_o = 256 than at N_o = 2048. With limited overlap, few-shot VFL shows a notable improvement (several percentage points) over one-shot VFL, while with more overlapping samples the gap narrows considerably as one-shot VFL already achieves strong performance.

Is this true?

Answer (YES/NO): NO